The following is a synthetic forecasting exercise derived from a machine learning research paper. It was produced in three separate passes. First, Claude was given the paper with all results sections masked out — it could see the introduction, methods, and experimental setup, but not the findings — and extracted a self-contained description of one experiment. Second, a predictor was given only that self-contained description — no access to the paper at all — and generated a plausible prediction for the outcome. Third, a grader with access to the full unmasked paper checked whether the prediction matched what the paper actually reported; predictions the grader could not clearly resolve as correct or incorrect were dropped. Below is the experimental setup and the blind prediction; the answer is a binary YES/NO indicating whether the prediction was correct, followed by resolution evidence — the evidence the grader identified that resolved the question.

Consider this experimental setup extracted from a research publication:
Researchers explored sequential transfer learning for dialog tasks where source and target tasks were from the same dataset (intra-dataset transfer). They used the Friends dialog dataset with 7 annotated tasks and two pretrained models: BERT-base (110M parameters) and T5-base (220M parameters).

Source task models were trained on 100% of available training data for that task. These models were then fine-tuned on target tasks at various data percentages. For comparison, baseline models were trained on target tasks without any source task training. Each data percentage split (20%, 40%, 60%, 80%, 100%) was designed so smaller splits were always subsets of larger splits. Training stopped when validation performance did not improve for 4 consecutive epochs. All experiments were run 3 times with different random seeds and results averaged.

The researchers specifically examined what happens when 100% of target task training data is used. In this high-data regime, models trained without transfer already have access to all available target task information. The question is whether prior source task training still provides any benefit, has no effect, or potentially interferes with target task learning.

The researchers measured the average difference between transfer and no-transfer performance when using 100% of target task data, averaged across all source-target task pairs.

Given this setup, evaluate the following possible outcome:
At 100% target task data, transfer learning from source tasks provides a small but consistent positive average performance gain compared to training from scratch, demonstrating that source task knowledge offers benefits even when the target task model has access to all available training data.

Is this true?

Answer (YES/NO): NO